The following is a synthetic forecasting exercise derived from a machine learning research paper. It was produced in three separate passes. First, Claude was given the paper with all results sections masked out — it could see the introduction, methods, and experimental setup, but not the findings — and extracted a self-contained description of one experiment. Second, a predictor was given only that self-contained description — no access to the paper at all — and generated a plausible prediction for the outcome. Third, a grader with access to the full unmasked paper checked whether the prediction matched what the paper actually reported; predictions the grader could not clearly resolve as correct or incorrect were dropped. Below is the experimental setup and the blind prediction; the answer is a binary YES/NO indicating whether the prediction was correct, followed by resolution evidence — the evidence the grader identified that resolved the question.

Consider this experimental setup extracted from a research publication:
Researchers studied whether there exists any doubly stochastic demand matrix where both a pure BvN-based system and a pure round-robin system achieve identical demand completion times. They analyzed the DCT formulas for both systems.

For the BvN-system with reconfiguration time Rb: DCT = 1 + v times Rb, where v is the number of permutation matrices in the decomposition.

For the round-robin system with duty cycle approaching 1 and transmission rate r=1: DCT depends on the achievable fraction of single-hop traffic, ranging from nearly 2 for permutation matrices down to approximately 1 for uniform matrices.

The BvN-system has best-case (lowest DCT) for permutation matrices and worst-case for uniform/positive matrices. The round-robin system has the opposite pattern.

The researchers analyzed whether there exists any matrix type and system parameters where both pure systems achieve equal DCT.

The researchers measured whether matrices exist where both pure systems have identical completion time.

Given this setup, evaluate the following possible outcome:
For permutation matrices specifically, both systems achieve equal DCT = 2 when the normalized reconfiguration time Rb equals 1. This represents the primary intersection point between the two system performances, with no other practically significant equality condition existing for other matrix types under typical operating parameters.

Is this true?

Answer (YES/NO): NO